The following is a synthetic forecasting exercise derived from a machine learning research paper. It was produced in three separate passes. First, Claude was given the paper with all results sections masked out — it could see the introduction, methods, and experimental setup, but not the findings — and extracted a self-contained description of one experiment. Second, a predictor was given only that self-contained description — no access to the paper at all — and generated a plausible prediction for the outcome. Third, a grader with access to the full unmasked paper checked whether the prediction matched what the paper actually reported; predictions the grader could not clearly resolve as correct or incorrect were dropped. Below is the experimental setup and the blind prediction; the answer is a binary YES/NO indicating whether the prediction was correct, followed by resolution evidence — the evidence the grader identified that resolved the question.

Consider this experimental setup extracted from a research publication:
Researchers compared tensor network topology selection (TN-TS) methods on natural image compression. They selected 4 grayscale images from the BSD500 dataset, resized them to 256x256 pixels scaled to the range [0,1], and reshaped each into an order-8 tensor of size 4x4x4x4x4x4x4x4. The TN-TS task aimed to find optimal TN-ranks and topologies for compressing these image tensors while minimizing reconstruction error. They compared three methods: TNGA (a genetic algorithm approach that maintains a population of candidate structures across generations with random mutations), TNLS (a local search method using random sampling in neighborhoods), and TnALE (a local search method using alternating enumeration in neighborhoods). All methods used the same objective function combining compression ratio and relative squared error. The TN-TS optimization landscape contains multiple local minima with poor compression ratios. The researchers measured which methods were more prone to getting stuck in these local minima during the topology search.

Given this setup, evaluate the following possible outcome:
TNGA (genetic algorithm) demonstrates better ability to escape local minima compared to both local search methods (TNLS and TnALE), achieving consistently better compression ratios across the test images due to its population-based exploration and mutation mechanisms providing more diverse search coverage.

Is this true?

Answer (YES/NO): NO